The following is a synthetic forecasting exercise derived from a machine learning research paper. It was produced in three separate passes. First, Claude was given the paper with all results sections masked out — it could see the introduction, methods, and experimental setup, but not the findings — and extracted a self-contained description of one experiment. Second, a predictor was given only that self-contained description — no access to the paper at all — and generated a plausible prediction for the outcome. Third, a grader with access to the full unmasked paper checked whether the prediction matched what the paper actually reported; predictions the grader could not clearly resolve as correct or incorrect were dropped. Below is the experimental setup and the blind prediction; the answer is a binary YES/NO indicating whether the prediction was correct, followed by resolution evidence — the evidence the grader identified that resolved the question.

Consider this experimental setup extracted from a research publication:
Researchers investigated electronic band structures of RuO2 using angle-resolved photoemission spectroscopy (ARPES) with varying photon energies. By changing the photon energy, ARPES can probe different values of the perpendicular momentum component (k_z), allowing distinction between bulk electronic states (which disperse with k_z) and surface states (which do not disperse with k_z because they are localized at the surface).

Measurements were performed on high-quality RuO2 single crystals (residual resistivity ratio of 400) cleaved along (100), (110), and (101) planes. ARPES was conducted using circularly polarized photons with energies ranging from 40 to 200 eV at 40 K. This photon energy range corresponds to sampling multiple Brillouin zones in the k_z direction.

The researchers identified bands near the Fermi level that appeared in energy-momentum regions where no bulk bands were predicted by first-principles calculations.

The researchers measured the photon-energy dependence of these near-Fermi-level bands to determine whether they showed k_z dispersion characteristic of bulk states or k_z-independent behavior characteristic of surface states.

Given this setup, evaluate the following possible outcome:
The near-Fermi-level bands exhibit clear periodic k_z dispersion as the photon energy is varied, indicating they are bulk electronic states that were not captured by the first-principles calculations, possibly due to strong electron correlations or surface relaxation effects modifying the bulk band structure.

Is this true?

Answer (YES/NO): NO